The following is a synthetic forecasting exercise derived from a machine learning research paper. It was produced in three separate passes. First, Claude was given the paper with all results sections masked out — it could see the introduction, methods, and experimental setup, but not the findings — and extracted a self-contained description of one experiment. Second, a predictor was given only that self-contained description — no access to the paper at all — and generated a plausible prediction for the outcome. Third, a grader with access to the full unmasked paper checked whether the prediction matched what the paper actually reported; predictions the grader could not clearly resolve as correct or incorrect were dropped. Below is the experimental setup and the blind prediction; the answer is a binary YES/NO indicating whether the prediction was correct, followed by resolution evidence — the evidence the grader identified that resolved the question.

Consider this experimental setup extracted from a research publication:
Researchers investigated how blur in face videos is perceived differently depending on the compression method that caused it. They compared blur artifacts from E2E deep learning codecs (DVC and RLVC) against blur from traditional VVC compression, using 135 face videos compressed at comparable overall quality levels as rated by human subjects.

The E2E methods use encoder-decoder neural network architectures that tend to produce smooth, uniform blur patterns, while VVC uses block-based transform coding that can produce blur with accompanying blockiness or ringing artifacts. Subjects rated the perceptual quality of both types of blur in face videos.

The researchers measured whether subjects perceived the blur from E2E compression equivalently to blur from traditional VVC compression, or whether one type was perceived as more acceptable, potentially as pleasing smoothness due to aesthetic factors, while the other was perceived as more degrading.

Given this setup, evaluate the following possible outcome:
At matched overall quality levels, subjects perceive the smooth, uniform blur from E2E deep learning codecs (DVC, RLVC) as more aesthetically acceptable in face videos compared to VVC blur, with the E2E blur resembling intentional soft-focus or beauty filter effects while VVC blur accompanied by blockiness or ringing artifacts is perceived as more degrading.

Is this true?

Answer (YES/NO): YES